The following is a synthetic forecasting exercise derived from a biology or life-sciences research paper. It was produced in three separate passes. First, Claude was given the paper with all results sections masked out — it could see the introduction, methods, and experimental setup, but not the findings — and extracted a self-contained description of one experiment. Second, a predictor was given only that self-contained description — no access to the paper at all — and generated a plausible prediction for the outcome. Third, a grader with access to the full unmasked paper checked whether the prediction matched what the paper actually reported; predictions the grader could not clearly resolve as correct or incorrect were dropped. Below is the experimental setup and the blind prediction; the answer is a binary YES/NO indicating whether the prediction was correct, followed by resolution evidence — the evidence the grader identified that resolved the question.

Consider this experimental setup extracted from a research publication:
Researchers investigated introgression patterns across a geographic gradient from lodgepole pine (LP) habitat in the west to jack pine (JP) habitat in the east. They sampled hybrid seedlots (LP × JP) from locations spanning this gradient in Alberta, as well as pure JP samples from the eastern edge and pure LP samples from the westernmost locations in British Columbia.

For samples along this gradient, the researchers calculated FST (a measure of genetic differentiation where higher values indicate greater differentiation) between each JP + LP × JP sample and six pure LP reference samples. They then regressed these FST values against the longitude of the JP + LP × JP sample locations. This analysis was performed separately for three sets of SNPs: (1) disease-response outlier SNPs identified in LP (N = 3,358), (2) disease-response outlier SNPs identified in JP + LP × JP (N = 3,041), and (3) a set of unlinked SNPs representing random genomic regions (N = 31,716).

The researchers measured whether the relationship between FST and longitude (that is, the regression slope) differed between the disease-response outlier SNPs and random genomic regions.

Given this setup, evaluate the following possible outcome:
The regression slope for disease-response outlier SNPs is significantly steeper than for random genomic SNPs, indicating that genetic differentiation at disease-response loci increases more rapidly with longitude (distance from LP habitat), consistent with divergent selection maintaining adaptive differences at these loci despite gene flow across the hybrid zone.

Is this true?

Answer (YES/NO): NO